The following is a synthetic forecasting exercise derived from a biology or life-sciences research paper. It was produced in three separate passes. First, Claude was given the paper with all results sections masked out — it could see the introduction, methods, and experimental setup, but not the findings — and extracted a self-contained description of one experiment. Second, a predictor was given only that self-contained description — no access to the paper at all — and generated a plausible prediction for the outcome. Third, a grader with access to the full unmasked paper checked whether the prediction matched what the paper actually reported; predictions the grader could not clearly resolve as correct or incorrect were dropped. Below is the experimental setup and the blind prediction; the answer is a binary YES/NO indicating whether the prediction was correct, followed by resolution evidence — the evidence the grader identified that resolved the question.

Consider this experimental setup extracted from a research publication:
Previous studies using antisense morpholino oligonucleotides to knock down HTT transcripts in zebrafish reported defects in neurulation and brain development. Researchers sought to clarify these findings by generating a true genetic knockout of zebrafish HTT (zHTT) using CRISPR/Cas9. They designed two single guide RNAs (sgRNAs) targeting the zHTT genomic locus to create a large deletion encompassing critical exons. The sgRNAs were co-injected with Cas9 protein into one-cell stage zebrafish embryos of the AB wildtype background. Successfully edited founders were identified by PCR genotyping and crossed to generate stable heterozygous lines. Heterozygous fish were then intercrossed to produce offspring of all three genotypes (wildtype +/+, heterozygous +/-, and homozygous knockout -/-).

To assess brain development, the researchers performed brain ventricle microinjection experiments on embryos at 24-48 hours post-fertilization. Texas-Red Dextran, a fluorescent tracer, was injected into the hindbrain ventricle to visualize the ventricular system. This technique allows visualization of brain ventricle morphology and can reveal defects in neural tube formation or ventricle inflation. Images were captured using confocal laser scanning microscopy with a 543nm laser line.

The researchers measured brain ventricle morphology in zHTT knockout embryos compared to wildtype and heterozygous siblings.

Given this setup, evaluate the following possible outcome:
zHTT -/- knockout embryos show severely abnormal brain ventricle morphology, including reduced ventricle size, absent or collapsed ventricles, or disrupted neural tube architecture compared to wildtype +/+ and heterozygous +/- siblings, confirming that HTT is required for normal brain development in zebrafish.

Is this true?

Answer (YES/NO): NO